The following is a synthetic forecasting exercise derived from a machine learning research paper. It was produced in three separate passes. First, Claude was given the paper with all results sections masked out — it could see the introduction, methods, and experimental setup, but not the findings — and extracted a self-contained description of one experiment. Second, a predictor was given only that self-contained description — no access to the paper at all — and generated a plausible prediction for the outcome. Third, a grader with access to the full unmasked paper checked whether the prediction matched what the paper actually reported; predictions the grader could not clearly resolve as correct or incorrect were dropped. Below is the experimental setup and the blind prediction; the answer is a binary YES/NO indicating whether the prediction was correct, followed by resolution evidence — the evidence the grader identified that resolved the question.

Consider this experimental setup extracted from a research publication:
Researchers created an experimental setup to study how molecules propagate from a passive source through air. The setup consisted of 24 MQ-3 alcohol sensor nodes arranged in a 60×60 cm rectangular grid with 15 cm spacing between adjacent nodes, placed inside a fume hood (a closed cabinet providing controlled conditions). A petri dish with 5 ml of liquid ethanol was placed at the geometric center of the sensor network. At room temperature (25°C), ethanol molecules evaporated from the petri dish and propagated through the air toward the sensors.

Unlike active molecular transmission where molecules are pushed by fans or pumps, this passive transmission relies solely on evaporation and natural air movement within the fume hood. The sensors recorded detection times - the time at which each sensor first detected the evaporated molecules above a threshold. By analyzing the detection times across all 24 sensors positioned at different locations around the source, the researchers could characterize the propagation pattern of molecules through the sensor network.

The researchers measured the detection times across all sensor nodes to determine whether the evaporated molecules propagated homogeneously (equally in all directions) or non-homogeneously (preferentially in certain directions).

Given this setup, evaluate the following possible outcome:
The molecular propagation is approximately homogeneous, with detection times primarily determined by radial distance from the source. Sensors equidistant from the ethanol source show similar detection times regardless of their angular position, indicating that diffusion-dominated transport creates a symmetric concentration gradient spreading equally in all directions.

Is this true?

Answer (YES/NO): NO